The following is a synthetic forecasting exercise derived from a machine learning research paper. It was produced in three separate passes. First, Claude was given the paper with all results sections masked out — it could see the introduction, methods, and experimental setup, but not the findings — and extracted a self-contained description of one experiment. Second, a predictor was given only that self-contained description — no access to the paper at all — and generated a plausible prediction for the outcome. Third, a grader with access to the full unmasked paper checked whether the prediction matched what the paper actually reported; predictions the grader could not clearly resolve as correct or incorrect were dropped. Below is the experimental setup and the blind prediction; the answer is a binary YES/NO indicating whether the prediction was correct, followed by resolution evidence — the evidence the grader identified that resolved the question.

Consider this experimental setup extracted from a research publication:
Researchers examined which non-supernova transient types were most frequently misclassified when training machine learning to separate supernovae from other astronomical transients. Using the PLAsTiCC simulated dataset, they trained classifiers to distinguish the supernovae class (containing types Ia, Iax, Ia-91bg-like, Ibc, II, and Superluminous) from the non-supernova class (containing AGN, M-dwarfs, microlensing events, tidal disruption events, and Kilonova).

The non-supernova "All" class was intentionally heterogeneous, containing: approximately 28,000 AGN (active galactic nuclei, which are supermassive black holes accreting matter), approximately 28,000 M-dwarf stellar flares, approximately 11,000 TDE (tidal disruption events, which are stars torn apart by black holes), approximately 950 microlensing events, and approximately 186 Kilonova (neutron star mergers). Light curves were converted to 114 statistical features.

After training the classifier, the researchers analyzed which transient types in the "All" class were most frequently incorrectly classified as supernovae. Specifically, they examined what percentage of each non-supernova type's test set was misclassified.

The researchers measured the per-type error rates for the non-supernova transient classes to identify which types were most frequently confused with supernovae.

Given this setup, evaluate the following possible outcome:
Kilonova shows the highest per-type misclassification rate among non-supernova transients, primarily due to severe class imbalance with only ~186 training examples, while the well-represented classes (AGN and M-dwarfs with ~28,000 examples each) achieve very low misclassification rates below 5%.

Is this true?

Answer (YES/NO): NO